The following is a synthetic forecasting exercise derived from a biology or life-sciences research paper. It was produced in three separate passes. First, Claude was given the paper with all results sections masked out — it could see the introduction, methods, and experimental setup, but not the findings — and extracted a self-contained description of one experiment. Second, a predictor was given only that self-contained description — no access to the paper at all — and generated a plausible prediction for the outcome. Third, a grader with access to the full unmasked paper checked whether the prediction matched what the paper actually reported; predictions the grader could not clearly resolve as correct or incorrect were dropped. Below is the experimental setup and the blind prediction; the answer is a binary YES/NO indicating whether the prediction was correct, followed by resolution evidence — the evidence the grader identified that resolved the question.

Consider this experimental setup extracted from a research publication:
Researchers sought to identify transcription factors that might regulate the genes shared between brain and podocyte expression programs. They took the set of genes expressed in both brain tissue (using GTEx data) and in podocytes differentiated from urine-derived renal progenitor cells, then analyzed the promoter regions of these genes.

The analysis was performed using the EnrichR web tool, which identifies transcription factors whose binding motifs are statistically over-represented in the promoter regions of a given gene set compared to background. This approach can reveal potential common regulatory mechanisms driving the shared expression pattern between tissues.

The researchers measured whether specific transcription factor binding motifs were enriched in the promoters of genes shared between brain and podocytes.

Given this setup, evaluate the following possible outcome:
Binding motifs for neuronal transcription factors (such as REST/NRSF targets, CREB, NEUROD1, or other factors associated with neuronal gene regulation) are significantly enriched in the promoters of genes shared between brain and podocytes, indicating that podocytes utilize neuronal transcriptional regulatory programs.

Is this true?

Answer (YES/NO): NO